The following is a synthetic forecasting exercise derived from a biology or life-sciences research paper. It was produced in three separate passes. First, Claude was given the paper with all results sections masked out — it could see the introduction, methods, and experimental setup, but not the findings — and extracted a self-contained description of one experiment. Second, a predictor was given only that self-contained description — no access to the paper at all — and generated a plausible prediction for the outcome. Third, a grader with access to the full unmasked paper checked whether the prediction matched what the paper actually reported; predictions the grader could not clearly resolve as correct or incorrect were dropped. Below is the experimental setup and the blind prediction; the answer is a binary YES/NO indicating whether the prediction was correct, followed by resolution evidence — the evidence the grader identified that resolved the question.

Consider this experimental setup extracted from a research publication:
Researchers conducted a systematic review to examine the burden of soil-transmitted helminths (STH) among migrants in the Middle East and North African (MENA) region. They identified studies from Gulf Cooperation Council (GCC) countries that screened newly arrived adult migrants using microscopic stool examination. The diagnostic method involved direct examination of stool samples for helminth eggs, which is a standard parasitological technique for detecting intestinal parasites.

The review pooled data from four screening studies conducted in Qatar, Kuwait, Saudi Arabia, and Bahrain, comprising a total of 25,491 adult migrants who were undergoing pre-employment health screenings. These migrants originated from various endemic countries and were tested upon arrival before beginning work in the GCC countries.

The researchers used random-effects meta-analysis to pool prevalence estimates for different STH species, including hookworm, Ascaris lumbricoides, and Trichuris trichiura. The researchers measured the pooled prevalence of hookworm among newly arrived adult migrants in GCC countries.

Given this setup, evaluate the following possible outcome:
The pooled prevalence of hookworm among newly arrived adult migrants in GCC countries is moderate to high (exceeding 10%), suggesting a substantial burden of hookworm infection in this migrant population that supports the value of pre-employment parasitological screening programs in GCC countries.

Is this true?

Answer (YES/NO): NO